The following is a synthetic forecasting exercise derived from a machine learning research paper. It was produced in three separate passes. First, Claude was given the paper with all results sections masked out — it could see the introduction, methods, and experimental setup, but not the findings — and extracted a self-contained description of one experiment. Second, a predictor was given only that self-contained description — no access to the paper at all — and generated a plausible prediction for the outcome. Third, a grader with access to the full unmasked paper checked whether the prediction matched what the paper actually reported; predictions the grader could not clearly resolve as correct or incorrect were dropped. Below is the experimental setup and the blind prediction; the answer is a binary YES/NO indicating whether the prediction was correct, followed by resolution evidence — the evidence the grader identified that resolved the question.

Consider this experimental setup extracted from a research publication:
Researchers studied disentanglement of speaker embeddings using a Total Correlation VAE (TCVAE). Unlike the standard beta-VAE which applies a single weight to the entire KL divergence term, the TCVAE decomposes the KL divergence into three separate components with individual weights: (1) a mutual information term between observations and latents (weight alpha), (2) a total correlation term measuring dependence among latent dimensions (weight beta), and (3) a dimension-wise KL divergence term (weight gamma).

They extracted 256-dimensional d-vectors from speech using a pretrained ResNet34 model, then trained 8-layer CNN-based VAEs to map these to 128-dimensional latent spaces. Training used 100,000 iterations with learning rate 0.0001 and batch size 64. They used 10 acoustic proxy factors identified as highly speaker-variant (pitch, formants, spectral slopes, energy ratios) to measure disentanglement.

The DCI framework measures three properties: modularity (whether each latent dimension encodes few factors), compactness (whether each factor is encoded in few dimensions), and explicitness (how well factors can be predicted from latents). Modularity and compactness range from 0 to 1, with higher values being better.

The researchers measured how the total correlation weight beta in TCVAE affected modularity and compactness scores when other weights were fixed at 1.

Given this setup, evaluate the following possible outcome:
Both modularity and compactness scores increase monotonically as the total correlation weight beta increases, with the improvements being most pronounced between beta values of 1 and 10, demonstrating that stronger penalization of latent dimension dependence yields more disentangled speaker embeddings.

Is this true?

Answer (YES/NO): NO